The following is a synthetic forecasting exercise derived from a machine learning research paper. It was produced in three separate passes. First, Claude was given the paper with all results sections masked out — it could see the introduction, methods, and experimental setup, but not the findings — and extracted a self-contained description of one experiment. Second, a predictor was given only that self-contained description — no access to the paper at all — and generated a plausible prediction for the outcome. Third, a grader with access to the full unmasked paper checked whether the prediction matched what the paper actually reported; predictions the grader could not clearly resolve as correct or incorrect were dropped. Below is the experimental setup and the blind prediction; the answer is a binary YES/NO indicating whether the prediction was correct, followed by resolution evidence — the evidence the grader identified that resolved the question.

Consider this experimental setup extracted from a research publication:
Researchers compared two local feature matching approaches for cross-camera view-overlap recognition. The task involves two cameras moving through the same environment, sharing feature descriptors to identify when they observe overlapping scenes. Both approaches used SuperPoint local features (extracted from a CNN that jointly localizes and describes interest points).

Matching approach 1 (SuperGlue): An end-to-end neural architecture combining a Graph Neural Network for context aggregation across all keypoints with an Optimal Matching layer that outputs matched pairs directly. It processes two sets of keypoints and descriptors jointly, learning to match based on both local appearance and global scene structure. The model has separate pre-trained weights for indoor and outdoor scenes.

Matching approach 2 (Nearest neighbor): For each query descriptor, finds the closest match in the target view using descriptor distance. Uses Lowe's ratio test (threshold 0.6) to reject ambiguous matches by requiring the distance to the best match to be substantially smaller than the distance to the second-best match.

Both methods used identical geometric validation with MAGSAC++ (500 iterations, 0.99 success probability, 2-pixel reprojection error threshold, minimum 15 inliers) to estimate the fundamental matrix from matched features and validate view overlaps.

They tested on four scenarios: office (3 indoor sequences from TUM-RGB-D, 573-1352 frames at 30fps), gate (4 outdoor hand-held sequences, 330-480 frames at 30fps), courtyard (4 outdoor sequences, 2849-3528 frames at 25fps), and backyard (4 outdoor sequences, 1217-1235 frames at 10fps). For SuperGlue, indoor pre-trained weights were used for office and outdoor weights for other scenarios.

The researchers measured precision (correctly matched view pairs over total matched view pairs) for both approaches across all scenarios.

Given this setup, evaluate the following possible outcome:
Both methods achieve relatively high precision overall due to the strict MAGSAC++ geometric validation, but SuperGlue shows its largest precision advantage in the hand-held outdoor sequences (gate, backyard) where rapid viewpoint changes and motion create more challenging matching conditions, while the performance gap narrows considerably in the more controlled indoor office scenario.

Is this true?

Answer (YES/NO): NO